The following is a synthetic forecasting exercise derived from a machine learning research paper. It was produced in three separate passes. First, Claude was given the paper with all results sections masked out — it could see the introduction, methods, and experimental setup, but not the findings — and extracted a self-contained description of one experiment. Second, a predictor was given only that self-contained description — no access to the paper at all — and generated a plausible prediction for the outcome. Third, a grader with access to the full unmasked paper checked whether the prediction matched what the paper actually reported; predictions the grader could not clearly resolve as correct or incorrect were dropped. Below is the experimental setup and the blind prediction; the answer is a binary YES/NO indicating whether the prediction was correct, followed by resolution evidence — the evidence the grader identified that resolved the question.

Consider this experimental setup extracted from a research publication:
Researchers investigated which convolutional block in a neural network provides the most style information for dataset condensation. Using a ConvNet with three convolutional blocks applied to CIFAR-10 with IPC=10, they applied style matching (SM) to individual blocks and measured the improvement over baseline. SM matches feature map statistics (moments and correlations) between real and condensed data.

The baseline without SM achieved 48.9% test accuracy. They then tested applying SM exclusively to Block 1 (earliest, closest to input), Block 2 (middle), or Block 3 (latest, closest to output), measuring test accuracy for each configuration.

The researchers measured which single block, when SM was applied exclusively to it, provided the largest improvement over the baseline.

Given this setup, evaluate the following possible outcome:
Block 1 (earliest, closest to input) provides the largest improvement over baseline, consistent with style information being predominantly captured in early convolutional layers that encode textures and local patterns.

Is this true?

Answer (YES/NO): NO